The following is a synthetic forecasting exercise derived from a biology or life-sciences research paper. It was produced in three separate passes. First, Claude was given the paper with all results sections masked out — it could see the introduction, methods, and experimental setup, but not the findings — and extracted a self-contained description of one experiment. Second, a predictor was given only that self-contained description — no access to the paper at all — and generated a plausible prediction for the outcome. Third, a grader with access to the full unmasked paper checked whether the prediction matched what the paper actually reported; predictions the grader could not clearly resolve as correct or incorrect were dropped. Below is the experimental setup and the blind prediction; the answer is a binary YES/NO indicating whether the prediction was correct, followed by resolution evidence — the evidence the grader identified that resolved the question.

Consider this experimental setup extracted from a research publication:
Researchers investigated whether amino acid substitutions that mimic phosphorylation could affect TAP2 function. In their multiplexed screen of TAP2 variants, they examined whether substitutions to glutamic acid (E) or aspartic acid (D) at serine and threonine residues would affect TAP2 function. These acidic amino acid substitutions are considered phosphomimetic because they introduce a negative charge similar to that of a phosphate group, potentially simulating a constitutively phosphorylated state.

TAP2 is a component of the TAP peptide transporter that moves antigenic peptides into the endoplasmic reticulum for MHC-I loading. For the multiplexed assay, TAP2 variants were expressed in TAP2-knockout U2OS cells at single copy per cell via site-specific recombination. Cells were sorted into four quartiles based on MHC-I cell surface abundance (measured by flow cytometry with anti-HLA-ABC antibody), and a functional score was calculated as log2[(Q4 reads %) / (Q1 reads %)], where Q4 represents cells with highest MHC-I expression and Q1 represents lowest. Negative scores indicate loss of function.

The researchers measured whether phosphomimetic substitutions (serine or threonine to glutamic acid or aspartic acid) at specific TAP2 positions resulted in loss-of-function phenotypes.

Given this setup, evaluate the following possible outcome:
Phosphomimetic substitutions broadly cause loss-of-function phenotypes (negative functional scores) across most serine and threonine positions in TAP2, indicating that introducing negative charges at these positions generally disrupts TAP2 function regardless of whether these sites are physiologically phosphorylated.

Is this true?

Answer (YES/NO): NO